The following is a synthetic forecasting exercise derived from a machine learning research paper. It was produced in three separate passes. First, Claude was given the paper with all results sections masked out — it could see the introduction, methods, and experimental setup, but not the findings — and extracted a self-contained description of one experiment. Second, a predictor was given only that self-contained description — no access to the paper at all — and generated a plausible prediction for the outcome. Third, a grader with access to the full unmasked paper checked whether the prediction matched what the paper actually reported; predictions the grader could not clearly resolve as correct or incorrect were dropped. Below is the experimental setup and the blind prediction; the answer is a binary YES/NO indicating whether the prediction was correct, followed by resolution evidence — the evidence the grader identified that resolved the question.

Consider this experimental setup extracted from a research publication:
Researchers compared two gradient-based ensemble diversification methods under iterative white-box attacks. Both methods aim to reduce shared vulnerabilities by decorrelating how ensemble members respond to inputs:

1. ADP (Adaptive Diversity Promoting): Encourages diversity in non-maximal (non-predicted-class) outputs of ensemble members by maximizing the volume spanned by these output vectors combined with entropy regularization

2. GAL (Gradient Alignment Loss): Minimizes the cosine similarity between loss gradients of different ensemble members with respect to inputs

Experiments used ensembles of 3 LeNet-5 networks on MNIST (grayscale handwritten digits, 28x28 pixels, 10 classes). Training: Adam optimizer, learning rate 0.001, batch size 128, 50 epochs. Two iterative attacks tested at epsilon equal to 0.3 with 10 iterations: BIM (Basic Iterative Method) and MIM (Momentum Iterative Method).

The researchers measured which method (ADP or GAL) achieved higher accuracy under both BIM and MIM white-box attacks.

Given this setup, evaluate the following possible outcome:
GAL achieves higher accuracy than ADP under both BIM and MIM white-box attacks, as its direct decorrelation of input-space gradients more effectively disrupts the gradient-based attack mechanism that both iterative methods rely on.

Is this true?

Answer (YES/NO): YES